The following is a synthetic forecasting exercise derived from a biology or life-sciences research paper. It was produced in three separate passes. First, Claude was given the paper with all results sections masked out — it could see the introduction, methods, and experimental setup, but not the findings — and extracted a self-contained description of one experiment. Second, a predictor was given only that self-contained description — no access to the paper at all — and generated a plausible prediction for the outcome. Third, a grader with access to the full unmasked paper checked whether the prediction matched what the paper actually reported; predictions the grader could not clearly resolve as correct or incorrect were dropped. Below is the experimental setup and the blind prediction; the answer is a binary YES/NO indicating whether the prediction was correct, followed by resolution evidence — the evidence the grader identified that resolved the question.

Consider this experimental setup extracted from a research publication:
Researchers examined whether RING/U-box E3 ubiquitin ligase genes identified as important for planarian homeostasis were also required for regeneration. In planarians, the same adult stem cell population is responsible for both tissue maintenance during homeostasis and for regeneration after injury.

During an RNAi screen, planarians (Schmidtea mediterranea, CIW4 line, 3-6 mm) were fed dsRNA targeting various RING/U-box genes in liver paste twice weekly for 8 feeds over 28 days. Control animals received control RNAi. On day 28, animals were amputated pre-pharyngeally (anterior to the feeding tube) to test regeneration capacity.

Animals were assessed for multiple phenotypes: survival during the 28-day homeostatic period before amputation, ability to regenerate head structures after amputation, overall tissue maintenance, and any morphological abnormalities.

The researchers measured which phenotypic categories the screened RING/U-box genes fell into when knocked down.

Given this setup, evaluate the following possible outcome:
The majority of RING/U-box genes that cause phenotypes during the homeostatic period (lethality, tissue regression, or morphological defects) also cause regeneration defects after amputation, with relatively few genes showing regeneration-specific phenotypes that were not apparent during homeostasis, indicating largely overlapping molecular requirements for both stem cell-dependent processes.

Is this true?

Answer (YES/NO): YES